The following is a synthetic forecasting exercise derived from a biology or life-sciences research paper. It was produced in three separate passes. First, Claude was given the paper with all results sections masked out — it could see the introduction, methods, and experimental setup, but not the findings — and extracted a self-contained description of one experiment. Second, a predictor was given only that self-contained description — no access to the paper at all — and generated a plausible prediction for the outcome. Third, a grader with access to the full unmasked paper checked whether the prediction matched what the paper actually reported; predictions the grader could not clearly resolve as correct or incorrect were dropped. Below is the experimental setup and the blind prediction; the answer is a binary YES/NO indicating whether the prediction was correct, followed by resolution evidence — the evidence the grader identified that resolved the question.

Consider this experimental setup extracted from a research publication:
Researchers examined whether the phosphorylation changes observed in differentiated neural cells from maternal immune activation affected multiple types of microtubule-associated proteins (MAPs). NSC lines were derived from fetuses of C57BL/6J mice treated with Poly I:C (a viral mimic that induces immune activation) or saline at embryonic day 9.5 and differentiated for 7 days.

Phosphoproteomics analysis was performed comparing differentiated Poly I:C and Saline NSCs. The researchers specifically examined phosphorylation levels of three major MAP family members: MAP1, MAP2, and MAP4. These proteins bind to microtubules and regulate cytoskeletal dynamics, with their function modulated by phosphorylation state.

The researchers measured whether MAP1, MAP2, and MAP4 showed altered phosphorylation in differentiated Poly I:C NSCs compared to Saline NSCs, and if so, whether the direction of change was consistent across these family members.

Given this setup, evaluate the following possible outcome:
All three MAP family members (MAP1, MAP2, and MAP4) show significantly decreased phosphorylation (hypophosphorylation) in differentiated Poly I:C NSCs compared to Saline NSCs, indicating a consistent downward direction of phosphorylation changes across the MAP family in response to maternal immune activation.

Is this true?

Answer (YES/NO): NO